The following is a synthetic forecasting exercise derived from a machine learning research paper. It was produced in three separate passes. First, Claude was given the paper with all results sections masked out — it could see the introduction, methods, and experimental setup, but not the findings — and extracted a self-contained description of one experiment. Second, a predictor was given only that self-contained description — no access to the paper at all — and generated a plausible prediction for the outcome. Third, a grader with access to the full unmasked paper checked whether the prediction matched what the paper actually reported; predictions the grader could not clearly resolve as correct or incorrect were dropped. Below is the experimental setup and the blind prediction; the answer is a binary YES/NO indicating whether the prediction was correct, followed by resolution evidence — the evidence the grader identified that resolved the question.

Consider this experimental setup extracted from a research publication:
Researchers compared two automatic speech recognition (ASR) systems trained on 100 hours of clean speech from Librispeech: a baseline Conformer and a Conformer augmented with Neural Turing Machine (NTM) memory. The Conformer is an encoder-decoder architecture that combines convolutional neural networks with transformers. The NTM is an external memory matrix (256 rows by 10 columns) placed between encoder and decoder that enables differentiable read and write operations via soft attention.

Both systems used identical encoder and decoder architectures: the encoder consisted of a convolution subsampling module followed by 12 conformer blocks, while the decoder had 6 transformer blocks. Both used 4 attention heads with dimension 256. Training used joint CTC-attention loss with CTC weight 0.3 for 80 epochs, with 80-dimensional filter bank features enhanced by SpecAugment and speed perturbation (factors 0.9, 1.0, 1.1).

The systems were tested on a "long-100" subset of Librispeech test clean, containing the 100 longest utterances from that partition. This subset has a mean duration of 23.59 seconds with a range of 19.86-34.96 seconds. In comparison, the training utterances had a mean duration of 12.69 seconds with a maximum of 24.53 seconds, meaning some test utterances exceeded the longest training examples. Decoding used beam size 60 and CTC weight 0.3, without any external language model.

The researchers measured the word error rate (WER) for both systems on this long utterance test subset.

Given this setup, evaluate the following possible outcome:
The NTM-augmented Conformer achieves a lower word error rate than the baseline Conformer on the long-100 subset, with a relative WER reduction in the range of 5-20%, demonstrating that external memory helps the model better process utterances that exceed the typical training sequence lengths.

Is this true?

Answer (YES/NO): YES